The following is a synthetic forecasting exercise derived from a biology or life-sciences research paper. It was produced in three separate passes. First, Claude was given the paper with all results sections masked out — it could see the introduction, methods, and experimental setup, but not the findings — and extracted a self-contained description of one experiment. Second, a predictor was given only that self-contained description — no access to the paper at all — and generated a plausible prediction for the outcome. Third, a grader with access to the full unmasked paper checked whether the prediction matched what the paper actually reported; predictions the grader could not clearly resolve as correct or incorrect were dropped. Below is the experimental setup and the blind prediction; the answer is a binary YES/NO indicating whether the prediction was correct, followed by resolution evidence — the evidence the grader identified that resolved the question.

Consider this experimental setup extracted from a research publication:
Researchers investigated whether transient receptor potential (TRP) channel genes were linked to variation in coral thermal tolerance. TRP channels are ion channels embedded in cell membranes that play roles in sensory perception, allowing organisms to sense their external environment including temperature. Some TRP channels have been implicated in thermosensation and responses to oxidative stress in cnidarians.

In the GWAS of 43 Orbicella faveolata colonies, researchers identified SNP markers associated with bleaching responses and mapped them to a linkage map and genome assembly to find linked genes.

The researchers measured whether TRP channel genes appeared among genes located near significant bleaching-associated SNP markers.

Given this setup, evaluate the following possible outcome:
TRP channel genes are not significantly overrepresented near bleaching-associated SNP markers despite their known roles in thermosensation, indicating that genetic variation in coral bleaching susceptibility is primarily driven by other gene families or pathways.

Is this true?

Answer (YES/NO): NO